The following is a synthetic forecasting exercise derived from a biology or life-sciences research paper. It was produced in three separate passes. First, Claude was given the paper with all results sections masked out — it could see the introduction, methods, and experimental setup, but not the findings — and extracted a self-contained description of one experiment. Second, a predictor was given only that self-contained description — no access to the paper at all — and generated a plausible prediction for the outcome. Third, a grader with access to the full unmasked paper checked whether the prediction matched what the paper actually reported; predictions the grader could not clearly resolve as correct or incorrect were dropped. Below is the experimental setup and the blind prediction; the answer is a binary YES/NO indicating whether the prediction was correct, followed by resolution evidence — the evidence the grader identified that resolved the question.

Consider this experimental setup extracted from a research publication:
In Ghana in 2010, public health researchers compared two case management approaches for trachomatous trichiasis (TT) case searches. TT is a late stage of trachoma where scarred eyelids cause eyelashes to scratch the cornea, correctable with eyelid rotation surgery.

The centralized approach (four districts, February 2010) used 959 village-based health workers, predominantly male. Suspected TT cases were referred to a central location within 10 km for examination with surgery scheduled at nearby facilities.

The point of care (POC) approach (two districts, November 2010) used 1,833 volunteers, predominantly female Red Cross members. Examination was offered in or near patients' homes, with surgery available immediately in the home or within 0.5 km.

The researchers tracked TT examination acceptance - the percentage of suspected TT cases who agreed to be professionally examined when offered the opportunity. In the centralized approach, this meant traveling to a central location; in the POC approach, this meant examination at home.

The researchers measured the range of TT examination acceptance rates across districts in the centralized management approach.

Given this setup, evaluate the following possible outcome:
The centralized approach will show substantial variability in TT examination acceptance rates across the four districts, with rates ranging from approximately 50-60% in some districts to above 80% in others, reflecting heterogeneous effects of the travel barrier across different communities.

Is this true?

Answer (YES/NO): NO